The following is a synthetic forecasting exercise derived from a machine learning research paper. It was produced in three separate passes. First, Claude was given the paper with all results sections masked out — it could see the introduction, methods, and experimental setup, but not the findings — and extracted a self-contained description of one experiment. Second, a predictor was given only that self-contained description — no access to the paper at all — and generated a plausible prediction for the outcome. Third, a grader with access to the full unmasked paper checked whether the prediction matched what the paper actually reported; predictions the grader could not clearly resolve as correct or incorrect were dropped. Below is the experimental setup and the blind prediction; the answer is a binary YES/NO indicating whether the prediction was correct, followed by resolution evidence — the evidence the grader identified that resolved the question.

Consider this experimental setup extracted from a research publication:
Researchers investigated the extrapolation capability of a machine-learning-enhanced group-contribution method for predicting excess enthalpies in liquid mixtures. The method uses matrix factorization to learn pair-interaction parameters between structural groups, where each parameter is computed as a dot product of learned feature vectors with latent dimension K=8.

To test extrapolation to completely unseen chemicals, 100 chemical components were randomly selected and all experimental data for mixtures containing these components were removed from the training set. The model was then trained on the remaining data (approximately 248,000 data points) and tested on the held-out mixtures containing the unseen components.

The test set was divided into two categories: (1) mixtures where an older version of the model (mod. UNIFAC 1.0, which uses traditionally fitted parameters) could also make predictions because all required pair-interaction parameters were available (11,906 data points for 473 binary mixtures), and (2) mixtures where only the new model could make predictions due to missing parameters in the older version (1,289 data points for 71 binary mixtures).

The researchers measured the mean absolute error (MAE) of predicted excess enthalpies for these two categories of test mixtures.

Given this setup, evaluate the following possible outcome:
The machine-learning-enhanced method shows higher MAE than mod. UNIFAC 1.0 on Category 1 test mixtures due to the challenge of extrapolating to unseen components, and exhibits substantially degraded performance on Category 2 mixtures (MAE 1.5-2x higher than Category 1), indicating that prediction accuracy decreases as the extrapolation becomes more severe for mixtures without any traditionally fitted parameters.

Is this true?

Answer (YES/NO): NO